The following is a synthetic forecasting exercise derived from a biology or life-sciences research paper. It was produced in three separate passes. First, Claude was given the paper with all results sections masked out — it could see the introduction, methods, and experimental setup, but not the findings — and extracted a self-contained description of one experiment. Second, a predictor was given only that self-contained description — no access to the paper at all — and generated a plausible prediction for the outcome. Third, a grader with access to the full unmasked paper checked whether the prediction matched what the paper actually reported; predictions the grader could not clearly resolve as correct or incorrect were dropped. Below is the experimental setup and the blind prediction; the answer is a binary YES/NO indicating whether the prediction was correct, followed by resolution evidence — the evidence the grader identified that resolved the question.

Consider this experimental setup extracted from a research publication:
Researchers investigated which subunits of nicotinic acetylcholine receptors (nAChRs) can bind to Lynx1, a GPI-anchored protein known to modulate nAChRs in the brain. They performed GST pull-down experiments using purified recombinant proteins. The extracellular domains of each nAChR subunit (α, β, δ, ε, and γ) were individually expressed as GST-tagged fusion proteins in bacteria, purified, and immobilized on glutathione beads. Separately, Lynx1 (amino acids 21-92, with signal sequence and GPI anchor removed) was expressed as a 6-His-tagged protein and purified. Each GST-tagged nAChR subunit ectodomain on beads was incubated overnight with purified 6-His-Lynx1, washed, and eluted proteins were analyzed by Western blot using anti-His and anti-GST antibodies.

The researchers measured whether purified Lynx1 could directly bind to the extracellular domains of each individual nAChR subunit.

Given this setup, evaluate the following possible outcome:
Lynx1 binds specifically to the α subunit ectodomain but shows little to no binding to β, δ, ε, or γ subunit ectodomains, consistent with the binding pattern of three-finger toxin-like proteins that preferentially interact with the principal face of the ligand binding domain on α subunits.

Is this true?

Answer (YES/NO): NO